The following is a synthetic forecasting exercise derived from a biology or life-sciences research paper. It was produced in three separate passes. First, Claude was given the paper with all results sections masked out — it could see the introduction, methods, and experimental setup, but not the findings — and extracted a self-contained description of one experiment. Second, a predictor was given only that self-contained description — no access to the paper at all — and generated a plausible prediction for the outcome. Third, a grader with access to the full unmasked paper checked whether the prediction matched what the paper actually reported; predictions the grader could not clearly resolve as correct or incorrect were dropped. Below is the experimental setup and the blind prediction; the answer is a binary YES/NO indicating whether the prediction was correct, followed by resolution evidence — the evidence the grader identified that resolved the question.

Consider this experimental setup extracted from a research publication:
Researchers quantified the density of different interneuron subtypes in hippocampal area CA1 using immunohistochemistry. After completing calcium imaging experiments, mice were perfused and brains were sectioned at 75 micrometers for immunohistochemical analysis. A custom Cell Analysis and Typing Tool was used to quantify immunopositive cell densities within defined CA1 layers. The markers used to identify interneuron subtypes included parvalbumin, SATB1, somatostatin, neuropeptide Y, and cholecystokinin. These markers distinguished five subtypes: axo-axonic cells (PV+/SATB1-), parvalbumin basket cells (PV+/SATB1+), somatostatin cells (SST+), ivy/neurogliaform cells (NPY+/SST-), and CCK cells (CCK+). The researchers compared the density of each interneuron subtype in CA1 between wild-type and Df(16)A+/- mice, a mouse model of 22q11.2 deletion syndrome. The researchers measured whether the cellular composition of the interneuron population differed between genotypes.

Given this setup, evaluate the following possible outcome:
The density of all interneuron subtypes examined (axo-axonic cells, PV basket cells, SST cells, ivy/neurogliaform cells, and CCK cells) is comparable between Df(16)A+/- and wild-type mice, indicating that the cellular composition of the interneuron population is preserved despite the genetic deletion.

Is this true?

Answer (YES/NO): YES